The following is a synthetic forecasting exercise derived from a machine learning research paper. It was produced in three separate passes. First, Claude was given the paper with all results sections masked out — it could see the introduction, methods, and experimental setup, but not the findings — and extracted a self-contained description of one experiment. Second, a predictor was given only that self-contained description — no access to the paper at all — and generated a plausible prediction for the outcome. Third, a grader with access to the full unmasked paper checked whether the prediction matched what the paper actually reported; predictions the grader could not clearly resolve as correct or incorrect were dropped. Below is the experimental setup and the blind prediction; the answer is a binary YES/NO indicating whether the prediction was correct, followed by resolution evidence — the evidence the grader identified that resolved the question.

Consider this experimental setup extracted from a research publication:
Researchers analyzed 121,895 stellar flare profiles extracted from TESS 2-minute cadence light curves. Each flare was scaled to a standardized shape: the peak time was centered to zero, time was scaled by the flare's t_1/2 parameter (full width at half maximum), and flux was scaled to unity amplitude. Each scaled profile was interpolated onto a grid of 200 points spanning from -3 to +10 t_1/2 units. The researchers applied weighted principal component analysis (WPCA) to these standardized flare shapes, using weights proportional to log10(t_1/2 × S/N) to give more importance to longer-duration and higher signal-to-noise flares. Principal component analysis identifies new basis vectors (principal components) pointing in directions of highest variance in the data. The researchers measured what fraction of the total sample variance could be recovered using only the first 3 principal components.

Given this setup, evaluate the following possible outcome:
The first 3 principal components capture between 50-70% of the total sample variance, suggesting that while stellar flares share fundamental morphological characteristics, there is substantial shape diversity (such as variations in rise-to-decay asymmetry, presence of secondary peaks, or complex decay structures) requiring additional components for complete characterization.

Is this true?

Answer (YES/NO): NO